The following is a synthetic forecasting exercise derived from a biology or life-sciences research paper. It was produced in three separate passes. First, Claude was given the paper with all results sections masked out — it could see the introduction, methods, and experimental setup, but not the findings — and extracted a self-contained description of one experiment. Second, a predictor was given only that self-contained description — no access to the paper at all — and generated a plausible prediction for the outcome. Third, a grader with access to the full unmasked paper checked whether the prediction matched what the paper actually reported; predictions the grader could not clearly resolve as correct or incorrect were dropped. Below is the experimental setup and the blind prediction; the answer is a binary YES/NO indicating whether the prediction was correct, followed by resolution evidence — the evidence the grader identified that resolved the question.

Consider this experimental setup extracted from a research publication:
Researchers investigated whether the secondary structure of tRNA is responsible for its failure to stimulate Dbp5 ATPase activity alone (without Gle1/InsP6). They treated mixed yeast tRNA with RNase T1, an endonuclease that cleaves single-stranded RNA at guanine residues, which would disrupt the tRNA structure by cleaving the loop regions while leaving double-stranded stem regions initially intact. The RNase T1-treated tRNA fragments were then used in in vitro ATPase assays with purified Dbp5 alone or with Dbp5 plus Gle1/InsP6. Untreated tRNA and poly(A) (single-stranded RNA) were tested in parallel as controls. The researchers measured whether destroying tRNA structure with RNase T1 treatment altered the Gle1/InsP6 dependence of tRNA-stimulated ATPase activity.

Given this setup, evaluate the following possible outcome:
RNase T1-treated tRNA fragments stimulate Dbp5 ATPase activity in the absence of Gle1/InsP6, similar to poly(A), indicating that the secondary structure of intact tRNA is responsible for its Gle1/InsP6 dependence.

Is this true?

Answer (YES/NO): NO